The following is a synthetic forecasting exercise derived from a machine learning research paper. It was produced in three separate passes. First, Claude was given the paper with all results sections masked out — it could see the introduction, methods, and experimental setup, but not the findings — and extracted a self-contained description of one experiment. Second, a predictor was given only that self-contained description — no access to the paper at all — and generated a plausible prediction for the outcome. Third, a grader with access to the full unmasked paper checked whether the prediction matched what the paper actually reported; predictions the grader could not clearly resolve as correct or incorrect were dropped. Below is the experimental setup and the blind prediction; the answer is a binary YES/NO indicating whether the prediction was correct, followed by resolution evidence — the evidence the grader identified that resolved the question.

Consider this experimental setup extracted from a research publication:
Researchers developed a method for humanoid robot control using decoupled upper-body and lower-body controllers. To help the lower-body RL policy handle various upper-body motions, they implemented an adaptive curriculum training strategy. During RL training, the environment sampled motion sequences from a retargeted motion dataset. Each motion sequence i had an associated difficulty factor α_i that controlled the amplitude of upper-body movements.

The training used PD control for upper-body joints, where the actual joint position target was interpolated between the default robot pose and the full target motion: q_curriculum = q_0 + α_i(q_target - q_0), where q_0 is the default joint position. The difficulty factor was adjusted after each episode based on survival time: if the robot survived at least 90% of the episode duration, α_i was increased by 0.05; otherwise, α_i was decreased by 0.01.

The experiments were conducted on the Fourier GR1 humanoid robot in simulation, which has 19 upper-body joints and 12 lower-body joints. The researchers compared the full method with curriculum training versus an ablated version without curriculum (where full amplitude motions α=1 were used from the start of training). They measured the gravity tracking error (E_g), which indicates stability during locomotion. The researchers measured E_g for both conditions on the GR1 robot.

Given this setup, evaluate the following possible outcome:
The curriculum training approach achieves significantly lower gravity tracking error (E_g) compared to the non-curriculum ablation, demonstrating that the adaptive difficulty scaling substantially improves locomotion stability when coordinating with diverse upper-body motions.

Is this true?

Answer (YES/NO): YES